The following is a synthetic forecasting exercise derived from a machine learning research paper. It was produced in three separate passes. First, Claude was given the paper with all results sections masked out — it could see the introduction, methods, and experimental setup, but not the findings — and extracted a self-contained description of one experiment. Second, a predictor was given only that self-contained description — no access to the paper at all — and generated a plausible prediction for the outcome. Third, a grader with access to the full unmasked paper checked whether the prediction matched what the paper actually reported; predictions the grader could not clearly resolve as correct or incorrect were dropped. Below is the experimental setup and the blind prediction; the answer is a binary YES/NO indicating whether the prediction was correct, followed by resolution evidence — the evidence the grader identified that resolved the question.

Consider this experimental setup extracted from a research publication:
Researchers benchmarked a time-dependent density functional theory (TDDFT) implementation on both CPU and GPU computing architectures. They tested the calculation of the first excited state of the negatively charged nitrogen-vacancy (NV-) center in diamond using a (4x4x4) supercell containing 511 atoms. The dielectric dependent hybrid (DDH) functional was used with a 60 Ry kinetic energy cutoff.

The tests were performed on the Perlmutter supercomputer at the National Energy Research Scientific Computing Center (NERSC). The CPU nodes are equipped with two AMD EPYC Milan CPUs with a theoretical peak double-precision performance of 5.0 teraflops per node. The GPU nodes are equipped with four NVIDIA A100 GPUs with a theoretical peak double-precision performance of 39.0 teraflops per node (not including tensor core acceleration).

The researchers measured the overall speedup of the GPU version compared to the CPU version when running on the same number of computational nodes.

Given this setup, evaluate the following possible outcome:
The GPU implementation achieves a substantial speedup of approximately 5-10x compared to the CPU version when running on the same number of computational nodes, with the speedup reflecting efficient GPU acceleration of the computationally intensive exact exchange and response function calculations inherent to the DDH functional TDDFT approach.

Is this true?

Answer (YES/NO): NO